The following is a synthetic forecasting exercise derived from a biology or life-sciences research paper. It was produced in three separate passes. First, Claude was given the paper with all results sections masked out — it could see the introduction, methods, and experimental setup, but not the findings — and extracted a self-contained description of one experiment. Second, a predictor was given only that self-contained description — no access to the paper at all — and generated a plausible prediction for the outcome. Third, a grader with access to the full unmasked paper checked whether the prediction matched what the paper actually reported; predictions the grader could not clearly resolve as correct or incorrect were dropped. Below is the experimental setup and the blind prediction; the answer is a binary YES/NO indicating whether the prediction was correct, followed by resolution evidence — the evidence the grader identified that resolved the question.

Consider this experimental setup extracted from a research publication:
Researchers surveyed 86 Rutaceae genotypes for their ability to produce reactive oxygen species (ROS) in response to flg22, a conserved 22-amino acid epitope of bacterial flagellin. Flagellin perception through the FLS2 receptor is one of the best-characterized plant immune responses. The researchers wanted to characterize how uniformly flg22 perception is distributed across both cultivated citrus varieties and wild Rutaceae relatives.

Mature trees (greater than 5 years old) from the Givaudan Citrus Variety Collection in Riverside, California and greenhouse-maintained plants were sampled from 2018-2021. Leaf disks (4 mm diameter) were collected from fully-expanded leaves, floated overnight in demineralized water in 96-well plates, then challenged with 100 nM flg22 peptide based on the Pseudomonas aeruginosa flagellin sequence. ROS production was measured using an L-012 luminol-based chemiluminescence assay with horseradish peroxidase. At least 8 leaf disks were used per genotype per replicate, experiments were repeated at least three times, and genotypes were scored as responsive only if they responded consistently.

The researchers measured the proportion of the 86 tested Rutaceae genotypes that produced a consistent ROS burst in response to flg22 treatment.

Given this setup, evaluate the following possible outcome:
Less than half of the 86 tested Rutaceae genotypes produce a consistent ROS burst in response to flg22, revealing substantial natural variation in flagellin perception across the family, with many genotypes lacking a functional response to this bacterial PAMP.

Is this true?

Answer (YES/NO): YES